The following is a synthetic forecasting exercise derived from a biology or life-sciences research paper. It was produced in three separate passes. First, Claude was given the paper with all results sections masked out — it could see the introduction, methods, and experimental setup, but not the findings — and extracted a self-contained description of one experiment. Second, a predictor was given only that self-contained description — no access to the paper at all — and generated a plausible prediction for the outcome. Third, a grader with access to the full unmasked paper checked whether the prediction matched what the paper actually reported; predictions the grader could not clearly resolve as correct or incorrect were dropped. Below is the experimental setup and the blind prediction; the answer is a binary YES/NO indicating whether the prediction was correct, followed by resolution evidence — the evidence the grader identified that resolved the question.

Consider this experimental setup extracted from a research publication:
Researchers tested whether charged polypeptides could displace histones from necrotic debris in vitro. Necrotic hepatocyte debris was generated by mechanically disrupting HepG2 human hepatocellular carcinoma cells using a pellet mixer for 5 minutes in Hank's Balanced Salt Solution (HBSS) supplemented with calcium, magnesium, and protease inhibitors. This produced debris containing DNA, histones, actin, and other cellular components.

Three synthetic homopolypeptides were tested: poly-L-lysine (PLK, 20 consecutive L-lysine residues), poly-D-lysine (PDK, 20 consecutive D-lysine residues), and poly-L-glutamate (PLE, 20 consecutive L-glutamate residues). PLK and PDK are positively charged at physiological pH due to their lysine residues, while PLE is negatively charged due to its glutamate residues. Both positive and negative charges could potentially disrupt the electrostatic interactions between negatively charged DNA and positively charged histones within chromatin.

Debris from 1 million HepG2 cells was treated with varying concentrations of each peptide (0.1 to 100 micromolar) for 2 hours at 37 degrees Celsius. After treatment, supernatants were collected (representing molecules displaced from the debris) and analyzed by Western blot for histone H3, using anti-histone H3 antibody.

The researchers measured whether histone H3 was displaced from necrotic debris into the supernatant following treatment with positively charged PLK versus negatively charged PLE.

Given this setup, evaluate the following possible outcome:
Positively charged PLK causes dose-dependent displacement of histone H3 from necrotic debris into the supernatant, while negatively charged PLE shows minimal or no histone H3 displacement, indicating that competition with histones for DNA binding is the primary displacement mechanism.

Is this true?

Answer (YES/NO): NO